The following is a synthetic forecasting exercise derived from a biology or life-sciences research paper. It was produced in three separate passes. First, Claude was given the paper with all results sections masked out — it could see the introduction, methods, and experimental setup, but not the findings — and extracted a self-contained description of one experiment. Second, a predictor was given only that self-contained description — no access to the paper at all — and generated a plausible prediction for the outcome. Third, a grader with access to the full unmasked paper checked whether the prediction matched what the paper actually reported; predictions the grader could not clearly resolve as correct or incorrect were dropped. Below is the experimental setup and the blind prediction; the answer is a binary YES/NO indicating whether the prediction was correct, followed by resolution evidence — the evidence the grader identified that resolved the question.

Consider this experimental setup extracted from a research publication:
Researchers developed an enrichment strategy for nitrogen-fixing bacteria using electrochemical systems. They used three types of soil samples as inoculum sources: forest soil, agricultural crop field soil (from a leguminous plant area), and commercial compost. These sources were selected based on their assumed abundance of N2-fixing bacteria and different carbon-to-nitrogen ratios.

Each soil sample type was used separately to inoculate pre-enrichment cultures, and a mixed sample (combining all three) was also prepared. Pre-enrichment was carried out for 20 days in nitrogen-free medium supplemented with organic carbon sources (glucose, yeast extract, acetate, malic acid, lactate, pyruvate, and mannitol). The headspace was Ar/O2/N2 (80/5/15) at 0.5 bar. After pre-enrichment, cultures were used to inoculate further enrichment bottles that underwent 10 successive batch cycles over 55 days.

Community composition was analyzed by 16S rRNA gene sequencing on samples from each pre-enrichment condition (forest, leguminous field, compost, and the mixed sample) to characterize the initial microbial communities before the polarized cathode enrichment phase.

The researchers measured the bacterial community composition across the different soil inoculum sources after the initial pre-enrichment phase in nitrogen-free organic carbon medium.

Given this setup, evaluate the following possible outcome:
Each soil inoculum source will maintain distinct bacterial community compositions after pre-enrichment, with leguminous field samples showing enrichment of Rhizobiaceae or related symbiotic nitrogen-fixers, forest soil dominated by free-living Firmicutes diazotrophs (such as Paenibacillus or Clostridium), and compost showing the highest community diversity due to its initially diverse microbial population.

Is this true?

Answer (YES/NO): NO